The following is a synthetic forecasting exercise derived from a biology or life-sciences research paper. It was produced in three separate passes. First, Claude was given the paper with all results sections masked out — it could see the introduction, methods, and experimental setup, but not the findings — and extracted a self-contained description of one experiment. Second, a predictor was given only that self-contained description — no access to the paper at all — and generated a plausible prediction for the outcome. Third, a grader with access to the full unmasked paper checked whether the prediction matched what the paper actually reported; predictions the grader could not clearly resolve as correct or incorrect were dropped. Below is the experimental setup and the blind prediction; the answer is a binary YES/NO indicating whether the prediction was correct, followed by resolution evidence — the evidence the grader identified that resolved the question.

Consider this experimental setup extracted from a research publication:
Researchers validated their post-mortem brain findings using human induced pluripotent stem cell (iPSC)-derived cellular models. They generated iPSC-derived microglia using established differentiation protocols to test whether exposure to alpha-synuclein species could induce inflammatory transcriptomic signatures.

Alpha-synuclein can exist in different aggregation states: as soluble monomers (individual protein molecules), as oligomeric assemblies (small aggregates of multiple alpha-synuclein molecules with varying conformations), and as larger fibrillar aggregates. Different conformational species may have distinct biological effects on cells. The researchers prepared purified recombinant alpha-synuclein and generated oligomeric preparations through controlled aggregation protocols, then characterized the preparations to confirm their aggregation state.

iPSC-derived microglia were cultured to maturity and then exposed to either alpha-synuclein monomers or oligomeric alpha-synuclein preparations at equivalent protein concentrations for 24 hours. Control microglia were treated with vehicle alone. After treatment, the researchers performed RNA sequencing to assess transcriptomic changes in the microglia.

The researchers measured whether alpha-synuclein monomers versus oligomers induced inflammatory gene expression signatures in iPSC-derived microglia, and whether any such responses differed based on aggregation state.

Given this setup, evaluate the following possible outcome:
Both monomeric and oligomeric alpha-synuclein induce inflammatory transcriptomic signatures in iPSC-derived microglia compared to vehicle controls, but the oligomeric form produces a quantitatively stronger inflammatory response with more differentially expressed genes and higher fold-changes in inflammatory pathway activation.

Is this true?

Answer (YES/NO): NO